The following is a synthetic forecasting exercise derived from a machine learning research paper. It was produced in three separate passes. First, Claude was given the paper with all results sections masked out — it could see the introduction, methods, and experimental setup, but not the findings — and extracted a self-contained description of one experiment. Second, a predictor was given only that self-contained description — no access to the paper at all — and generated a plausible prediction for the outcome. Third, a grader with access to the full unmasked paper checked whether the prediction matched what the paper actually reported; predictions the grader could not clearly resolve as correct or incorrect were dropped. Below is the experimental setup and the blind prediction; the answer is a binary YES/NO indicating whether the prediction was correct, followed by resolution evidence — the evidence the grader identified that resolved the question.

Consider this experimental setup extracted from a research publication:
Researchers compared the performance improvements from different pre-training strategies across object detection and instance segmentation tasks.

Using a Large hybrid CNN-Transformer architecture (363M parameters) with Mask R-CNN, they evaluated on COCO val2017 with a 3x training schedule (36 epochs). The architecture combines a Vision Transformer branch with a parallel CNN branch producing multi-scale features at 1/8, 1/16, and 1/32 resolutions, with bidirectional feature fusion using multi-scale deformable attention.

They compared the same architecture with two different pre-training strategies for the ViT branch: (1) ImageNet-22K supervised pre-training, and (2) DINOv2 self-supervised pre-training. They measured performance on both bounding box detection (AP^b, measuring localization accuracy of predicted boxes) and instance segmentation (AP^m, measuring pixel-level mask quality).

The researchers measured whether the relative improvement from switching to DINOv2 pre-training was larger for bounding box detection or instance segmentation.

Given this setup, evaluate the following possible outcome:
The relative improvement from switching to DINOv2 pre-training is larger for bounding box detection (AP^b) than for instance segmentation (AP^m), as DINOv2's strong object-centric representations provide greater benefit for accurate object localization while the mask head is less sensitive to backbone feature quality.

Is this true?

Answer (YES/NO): NO